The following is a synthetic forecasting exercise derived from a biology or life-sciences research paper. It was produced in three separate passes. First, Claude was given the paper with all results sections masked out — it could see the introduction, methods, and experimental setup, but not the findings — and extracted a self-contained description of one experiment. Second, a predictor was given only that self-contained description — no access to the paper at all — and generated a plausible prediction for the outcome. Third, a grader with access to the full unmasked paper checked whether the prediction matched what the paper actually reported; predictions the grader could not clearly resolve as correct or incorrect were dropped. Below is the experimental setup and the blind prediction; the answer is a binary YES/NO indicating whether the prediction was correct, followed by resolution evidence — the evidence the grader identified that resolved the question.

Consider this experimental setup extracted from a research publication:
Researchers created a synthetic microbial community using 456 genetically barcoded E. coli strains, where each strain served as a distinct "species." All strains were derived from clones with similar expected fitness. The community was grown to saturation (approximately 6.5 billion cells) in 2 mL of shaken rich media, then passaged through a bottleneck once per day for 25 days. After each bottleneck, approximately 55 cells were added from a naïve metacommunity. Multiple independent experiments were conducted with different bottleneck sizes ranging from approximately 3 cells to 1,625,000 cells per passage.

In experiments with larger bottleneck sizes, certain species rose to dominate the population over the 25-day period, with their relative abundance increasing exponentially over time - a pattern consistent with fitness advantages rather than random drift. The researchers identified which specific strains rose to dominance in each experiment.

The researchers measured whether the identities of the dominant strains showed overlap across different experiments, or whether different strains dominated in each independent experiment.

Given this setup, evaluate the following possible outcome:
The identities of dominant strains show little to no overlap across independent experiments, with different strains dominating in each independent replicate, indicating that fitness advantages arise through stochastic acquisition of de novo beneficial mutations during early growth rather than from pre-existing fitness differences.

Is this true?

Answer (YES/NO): NO